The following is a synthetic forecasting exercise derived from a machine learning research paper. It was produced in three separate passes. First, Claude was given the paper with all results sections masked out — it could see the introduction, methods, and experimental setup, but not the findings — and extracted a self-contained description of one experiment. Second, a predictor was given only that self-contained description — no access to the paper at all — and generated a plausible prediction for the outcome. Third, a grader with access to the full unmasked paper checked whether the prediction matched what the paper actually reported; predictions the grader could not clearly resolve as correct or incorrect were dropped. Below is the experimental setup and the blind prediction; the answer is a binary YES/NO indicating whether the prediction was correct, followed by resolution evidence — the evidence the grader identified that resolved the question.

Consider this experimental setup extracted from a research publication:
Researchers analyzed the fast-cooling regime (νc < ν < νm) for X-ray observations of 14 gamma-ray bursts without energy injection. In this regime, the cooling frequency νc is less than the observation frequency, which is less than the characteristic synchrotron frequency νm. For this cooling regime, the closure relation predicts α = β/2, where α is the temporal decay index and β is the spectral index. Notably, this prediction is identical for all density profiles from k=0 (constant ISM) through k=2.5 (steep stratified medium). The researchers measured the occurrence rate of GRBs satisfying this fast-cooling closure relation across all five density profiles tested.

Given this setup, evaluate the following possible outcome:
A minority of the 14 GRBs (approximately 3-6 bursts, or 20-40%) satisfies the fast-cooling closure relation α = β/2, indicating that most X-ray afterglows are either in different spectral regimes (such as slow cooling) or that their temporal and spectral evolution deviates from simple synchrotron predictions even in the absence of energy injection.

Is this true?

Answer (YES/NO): NO